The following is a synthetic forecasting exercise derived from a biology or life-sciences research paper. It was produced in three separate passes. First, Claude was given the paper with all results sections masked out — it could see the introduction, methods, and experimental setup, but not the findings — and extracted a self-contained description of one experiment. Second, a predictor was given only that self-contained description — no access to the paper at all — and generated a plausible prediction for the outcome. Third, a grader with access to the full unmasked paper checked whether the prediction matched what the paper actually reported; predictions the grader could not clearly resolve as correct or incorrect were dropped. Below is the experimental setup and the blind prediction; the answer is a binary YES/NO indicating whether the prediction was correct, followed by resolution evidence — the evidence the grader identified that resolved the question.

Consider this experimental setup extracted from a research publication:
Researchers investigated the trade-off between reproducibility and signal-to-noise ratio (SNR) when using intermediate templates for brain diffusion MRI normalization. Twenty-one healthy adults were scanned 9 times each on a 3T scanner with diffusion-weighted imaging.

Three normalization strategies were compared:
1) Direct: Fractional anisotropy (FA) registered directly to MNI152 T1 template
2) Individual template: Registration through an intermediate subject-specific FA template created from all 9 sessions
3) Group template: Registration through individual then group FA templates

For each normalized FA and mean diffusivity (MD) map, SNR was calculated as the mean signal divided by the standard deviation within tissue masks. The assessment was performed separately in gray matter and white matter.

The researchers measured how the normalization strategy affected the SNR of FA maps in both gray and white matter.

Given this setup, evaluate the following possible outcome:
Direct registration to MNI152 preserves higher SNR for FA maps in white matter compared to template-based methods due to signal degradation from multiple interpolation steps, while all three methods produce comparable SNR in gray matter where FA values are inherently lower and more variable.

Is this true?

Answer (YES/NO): NO